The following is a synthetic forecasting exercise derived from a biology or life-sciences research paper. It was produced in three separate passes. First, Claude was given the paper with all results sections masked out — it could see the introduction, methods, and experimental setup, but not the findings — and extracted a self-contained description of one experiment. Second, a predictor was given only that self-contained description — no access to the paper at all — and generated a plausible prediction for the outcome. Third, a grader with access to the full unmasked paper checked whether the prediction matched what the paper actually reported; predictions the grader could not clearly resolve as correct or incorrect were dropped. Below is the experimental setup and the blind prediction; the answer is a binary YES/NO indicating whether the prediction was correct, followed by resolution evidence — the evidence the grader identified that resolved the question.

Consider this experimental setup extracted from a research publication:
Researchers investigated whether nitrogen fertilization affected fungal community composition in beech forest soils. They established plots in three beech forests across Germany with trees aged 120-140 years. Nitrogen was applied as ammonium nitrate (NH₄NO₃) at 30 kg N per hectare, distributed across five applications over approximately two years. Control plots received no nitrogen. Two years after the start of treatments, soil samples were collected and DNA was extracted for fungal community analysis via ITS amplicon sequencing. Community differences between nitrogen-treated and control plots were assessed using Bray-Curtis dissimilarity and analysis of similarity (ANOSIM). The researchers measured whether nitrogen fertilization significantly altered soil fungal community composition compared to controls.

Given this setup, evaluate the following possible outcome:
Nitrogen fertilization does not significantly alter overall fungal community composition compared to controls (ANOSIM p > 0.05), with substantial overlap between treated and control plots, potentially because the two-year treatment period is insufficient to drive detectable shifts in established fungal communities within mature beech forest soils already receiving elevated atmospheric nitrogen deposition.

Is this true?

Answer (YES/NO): YES